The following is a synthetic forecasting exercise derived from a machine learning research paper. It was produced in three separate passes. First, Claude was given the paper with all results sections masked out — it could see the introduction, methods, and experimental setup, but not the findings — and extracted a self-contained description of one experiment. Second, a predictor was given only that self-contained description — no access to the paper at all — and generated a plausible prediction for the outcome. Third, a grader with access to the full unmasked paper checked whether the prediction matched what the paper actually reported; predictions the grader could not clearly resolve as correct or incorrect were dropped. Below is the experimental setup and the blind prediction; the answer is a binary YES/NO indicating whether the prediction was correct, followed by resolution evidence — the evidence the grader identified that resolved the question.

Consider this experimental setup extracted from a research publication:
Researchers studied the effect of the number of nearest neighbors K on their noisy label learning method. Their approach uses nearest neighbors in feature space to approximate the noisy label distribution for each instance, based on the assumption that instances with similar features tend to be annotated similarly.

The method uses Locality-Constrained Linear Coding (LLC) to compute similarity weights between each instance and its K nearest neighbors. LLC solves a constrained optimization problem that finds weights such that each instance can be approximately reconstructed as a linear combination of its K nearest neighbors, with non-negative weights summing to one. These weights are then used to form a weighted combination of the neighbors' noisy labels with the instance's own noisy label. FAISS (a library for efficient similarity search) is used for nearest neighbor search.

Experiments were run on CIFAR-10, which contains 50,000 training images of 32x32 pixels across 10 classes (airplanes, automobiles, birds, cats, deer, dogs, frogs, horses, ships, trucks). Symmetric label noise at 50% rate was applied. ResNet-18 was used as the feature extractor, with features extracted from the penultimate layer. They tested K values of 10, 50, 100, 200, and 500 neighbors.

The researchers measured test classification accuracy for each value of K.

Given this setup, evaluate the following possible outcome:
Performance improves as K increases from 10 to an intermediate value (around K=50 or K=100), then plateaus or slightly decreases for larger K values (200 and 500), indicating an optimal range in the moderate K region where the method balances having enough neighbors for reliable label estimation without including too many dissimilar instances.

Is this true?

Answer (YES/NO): NO